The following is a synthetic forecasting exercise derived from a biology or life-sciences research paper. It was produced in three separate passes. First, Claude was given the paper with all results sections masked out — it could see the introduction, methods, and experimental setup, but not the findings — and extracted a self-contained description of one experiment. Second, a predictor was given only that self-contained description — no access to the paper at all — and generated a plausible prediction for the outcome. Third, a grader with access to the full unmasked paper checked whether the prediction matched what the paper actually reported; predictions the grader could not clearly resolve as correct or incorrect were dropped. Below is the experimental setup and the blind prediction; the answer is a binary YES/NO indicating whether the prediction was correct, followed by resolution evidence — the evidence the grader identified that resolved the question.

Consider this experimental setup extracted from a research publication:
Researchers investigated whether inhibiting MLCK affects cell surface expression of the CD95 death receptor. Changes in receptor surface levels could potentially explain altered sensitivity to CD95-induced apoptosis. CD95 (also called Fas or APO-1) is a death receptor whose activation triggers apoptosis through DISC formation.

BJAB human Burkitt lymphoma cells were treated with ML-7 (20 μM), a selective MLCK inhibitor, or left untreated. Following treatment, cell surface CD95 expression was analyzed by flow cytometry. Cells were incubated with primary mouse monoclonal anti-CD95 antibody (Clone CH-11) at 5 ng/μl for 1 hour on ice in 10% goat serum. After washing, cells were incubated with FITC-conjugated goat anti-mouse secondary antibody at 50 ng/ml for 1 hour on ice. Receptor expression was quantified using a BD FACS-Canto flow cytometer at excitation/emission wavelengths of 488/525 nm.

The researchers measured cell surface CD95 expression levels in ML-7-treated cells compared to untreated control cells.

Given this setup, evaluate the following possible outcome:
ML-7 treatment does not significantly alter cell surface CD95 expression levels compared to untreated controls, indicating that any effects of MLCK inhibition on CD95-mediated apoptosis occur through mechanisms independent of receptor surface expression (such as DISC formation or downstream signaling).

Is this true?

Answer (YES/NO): YES